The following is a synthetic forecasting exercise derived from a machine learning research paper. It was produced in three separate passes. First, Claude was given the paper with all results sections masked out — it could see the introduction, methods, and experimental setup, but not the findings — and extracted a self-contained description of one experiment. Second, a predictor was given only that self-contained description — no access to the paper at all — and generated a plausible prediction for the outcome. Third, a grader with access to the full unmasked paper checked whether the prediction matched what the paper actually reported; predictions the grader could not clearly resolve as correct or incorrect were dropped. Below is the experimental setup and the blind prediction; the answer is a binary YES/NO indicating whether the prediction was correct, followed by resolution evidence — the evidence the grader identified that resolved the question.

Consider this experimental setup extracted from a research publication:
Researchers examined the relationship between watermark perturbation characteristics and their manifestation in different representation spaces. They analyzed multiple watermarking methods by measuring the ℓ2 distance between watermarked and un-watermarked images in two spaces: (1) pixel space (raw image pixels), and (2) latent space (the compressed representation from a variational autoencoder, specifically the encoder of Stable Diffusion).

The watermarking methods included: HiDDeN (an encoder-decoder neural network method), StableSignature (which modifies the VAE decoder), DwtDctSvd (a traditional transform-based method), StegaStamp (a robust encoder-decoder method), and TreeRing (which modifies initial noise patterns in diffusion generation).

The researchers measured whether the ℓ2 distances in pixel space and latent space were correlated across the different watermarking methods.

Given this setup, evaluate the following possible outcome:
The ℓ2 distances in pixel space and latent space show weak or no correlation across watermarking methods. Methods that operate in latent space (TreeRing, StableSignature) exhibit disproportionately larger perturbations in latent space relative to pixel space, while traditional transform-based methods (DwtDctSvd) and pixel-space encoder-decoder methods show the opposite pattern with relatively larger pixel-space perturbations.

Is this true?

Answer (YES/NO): NO